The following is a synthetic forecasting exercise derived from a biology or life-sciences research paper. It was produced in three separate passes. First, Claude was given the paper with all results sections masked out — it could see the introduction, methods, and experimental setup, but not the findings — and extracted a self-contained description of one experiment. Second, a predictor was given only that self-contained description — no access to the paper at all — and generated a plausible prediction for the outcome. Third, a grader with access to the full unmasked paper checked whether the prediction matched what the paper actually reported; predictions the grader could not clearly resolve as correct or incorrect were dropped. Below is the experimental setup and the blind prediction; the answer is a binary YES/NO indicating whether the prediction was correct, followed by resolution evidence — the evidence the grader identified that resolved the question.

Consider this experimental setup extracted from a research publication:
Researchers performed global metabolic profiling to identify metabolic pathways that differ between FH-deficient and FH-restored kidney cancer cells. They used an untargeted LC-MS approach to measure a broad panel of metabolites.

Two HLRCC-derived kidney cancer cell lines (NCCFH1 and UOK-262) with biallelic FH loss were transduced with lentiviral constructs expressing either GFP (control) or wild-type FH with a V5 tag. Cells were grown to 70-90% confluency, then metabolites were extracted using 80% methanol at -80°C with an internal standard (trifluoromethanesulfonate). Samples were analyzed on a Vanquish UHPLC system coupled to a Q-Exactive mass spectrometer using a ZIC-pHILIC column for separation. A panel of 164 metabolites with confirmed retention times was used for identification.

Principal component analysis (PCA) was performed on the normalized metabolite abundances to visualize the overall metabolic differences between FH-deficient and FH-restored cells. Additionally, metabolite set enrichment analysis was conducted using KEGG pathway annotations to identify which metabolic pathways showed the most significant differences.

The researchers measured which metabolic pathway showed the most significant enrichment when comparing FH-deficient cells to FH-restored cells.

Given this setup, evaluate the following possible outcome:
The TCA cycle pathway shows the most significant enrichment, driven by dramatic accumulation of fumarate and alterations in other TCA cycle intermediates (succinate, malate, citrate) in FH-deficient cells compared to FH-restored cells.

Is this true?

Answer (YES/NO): NO